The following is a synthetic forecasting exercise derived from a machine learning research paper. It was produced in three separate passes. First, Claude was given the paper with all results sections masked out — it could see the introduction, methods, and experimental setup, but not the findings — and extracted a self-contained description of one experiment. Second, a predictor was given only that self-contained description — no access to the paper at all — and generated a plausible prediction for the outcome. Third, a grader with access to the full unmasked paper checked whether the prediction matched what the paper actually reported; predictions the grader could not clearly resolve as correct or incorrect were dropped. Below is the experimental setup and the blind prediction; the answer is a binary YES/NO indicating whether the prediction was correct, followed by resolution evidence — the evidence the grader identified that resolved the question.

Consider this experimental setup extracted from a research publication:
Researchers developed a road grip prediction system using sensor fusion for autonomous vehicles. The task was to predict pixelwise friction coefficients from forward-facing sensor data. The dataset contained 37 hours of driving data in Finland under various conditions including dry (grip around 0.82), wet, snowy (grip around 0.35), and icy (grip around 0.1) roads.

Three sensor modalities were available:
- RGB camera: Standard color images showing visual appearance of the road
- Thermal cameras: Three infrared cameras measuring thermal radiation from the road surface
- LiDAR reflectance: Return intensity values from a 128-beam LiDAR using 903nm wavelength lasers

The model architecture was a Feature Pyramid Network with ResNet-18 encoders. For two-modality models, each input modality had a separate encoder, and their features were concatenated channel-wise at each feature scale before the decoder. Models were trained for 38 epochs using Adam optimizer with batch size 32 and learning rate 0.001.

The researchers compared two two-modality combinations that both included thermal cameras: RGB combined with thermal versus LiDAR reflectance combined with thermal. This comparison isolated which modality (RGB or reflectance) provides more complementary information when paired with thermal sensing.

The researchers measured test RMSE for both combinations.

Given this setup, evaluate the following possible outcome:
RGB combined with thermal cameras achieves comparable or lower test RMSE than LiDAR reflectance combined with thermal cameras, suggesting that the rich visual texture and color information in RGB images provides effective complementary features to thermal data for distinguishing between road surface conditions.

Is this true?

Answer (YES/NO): NO